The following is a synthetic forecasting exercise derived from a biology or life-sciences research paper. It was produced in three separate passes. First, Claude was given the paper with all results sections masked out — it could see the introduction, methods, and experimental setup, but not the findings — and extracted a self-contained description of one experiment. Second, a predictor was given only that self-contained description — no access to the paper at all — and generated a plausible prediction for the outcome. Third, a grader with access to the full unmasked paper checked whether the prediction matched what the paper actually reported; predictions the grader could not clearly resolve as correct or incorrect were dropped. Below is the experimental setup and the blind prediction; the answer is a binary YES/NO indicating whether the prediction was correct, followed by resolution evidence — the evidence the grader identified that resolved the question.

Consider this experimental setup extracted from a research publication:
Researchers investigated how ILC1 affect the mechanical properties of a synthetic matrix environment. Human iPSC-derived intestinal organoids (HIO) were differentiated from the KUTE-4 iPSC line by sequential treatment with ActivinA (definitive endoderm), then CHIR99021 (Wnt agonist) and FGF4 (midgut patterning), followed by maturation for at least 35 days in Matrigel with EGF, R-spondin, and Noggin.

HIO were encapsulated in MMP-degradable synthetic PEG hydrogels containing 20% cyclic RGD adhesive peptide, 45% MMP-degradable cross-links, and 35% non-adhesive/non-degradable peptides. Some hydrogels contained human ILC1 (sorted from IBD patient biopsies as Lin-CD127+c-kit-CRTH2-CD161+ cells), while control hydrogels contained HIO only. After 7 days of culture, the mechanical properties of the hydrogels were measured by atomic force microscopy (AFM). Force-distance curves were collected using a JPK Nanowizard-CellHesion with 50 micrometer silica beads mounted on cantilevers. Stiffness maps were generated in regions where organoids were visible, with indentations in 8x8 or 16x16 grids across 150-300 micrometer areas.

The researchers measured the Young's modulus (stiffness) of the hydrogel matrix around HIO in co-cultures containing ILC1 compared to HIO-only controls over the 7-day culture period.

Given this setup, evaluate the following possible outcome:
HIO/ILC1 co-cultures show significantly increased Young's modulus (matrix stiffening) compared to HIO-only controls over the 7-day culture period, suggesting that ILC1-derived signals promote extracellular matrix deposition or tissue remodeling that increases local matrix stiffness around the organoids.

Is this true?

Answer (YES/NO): NO